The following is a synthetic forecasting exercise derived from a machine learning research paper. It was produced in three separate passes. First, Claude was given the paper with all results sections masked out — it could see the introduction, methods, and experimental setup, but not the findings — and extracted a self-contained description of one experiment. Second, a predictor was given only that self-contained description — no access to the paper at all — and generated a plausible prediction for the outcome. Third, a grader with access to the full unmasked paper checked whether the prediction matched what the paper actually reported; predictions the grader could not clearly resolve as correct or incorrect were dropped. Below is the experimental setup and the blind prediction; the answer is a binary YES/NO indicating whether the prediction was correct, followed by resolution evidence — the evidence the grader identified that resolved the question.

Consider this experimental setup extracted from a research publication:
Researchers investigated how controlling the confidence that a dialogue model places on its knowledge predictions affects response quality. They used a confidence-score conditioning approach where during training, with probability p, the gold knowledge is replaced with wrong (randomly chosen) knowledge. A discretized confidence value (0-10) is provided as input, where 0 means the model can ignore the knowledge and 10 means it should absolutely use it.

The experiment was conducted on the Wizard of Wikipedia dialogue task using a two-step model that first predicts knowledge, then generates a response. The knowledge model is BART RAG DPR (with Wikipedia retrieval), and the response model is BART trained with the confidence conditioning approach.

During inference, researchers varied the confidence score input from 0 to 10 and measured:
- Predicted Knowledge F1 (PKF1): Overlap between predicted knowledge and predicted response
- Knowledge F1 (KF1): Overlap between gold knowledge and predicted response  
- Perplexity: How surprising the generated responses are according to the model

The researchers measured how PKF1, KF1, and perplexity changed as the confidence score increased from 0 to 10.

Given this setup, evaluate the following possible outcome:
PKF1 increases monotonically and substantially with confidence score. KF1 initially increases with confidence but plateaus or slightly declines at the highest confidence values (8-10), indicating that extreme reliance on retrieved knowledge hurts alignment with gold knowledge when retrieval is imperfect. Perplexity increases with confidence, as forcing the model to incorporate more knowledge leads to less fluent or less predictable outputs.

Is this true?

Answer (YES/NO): YES